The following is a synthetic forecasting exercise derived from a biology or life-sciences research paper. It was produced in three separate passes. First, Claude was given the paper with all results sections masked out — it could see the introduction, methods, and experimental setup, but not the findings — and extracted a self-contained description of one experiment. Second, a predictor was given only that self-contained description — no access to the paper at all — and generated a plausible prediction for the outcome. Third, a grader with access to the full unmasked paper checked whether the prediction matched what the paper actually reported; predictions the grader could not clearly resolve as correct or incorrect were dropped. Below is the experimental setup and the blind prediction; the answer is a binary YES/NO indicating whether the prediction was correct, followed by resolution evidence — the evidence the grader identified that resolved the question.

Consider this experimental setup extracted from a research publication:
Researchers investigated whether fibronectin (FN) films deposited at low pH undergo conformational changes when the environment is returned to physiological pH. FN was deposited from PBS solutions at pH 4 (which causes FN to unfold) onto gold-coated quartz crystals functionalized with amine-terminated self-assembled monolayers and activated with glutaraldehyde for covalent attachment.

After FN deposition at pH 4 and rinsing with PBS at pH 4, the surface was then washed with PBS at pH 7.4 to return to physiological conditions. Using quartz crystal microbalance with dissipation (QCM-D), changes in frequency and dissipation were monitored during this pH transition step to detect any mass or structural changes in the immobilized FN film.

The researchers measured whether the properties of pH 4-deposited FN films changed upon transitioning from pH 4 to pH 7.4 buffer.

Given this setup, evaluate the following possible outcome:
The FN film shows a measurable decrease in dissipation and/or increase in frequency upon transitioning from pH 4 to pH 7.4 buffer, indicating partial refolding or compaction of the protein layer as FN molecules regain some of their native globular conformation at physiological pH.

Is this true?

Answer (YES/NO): NO